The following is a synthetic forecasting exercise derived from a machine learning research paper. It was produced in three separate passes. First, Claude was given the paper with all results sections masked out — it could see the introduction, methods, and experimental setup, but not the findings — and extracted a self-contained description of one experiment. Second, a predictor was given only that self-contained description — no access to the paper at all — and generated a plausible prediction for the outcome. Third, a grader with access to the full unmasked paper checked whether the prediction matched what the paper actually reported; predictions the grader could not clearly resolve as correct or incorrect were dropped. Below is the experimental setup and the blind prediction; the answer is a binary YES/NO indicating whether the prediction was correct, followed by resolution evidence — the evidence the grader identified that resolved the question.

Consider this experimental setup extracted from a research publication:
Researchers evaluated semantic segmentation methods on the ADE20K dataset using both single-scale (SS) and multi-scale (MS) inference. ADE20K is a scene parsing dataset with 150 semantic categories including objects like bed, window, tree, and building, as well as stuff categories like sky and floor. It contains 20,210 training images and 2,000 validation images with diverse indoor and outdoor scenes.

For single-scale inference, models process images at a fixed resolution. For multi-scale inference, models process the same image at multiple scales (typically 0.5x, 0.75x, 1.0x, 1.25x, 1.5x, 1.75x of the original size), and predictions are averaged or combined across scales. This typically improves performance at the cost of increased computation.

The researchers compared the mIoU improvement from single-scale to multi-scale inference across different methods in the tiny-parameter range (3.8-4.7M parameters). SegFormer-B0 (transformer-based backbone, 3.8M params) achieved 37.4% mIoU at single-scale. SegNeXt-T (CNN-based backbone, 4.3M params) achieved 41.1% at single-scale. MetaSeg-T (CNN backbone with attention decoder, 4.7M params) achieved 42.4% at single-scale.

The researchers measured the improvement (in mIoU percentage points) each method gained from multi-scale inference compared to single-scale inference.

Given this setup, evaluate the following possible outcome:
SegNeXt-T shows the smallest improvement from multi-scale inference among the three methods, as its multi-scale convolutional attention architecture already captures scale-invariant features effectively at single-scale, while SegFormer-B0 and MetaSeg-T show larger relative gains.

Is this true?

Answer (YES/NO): NO